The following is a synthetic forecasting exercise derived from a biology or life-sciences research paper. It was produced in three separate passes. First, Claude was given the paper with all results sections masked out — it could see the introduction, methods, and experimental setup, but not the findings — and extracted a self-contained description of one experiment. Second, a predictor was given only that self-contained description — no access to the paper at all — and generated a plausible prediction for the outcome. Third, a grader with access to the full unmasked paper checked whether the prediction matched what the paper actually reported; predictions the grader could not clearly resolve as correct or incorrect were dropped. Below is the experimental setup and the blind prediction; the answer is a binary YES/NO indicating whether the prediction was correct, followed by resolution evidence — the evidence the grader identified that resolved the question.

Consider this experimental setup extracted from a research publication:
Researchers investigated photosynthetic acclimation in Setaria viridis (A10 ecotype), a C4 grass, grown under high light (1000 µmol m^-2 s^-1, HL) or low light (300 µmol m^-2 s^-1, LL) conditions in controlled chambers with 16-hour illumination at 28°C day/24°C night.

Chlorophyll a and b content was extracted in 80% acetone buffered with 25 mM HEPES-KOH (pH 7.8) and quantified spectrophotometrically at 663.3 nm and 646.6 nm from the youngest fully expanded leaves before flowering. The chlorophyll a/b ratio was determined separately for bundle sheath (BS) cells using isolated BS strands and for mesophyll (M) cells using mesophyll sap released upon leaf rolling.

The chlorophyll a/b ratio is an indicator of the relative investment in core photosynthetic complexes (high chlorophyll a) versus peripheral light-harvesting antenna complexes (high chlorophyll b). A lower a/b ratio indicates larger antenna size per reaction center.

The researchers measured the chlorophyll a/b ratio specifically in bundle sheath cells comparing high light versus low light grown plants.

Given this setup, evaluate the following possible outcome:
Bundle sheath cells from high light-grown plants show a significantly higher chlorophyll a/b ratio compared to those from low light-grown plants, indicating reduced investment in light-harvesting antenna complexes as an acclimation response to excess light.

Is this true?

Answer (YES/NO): YES